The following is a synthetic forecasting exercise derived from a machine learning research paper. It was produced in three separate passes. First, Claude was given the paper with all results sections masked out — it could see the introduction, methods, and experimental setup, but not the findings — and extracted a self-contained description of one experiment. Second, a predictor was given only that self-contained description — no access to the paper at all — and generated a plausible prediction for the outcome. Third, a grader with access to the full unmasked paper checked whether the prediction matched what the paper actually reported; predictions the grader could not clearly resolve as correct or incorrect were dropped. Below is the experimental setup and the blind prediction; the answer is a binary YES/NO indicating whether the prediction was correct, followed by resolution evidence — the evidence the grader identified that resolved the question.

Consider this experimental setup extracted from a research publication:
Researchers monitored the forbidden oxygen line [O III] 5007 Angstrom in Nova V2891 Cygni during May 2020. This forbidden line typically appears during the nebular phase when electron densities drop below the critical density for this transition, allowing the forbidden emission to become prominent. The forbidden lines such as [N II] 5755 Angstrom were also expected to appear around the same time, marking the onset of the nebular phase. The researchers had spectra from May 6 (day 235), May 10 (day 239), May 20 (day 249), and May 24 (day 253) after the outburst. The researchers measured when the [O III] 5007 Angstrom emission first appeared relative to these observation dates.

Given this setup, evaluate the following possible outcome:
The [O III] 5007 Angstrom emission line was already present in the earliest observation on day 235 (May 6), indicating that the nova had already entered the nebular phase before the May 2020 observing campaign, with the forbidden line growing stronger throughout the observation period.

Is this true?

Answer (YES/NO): NO